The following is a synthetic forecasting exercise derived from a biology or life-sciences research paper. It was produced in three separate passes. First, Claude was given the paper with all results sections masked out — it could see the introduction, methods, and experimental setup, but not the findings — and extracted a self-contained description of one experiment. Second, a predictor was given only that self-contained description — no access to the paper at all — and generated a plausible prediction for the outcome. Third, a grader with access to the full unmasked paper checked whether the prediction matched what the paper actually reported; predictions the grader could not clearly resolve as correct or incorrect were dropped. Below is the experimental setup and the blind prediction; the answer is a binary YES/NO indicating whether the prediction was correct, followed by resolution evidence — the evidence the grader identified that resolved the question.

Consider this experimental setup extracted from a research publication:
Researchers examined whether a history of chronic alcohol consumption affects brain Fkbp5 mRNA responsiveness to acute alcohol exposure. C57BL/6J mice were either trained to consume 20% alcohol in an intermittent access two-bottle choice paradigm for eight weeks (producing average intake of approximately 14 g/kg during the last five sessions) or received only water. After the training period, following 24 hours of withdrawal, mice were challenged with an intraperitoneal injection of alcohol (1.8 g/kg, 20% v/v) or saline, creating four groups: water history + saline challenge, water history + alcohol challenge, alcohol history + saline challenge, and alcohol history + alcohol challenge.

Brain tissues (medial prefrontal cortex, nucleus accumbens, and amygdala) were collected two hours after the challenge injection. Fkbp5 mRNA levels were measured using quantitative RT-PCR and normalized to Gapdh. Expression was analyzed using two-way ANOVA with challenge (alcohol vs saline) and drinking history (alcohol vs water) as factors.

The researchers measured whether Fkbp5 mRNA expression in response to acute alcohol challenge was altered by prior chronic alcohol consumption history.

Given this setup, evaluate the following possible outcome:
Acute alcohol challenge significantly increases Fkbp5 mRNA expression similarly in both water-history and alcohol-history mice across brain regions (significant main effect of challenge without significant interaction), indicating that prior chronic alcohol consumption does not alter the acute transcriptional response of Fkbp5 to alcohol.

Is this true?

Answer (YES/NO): YES